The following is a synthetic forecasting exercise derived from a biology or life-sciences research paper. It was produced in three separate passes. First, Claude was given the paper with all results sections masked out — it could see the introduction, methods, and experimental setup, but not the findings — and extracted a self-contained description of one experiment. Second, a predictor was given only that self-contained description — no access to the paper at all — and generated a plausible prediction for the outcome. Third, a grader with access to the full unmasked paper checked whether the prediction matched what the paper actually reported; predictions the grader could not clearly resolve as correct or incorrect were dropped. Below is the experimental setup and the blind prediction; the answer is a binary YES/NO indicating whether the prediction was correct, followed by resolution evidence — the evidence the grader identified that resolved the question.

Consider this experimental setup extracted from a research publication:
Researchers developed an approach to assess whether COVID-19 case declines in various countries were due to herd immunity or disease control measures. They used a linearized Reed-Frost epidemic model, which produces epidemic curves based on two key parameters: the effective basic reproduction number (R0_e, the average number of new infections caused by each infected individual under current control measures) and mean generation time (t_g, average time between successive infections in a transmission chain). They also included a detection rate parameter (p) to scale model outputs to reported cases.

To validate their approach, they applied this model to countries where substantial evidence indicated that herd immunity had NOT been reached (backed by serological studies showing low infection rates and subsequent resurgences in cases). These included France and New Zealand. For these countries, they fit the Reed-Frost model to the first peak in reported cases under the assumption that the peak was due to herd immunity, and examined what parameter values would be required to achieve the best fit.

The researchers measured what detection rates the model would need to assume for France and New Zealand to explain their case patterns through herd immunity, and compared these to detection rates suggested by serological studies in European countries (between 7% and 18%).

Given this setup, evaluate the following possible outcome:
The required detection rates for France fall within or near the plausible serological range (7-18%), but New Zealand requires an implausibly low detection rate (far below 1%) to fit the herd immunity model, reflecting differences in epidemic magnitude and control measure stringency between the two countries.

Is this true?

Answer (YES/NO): NO